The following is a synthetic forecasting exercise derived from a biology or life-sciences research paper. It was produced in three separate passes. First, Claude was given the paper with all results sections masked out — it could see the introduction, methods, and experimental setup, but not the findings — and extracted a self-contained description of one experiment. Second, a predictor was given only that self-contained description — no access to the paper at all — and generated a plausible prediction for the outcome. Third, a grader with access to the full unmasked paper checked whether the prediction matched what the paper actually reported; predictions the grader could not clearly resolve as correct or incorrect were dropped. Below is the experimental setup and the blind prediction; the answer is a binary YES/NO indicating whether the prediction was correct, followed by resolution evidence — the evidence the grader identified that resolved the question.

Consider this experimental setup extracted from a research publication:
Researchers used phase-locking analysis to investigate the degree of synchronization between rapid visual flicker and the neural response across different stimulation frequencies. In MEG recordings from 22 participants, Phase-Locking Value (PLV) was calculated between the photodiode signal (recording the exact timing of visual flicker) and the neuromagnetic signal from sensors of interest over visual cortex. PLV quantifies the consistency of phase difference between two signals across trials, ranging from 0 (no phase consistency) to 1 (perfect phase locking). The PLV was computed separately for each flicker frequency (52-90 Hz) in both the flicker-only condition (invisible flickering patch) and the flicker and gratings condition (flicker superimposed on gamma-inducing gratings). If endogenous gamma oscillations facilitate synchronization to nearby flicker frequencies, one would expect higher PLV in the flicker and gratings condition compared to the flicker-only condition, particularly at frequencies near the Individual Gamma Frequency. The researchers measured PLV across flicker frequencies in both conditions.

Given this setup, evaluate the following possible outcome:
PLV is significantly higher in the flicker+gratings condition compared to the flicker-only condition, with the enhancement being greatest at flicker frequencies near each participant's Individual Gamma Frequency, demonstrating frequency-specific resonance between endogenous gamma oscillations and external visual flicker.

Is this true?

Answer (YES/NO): NO